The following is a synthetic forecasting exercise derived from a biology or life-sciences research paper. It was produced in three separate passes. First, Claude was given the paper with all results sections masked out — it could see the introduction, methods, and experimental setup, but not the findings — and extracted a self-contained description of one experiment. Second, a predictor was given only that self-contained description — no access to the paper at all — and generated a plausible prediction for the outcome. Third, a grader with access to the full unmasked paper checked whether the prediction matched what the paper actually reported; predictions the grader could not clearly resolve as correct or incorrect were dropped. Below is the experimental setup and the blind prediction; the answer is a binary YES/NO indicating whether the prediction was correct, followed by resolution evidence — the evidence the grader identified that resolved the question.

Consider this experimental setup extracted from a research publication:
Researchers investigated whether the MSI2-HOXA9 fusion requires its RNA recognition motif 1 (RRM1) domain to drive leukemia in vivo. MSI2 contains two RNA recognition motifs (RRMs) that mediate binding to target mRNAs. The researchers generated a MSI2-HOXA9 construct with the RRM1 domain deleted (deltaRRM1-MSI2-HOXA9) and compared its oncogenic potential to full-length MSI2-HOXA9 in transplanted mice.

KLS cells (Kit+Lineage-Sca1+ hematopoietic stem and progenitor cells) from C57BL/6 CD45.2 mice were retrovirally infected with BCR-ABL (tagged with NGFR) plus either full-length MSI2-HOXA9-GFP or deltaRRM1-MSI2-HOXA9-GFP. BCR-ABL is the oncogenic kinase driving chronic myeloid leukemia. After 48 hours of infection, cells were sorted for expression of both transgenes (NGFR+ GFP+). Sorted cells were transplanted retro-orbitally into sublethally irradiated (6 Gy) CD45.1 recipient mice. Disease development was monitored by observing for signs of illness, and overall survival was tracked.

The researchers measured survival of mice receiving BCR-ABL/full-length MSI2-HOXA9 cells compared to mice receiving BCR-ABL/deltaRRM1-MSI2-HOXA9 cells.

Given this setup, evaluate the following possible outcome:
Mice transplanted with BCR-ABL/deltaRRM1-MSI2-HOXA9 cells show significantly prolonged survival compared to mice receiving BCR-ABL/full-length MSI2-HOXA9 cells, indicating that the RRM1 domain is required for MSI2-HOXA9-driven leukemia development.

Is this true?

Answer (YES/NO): YES